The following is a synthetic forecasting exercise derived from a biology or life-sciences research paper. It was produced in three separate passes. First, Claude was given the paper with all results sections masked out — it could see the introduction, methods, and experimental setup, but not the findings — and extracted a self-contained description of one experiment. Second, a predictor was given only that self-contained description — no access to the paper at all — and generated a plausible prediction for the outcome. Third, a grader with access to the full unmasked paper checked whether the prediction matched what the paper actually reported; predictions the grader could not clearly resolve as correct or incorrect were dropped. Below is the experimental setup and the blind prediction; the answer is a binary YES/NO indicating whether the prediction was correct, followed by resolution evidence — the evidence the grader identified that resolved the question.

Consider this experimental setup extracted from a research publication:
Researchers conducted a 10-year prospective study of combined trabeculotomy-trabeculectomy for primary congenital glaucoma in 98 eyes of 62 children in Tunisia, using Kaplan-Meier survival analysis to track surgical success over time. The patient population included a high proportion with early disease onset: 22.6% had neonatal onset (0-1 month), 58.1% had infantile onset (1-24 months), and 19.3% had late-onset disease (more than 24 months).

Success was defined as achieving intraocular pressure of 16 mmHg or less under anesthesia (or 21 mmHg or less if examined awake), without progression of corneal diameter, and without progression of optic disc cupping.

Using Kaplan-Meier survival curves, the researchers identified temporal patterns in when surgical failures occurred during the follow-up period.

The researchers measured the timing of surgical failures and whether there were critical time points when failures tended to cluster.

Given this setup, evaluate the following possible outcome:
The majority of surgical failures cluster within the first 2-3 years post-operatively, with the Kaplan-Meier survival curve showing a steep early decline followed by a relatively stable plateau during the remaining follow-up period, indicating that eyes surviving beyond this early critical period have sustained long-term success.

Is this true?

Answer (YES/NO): NO